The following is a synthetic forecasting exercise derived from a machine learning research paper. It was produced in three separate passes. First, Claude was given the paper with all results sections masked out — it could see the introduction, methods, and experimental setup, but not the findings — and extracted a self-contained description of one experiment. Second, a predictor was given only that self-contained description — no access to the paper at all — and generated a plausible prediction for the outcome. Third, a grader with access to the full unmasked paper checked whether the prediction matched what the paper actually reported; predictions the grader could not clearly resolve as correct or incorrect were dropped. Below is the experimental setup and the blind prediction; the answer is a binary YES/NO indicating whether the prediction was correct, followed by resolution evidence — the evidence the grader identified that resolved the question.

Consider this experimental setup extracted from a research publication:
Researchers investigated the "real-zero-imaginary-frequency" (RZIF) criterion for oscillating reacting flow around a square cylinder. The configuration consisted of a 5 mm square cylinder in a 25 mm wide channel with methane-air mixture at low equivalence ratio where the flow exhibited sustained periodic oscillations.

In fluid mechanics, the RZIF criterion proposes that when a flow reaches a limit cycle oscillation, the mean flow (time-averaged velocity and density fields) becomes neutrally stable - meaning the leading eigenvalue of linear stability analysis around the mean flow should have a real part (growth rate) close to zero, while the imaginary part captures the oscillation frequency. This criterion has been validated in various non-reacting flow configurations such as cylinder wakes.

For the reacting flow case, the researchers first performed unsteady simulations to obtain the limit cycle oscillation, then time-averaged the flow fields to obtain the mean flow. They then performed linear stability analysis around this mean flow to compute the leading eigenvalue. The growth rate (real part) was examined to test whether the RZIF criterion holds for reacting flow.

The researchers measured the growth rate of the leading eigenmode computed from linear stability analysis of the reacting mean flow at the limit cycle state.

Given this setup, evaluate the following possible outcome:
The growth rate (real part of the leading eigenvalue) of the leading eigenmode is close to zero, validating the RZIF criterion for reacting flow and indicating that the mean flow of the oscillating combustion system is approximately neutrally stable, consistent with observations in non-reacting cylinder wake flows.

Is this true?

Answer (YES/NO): YES